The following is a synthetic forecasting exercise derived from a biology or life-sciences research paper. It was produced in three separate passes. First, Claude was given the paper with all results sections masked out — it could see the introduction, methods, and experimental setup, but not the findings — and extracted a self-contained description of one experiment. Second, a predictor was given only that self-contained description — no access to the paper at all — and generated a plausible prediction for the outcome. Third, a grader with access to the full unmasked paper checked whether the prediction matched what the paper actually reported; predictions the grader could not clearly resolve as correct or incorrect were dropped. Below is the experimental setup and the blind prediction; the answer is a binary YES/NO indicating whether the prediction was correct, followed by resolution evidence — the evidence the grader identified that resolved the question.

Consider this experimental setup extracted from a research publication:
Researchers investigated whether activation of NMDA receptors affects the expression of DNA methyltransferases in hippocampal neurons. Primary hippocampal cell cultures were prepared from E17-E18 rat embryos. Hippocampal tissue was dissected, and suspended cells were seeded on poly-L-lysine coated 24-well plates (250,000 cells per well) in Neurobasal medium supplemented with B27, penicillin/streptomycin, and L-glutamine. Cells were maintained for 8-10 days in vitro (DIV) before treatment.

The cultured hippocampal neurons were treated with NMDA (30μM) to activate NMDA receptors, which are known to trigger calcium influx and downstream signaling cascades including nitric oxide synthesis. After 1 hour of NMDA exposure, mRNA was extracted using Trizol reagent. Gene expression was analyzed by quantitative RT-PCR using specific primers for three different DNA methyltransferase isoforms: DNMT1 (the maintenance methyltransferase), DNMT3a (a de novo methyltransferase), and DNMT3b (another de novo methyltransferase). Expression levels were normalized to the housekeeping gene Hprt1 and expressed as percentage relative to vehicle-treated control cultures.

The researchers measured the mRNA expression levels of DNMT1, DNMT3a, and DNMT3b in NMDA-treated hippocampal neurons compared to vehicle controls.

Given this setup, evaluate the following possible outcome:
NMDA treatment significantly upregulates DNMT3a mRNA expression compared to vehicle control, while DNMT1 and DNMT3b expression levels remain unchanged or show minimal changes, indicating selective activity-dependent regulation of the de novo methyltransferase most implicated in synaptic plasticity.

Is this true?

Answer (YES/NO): NO